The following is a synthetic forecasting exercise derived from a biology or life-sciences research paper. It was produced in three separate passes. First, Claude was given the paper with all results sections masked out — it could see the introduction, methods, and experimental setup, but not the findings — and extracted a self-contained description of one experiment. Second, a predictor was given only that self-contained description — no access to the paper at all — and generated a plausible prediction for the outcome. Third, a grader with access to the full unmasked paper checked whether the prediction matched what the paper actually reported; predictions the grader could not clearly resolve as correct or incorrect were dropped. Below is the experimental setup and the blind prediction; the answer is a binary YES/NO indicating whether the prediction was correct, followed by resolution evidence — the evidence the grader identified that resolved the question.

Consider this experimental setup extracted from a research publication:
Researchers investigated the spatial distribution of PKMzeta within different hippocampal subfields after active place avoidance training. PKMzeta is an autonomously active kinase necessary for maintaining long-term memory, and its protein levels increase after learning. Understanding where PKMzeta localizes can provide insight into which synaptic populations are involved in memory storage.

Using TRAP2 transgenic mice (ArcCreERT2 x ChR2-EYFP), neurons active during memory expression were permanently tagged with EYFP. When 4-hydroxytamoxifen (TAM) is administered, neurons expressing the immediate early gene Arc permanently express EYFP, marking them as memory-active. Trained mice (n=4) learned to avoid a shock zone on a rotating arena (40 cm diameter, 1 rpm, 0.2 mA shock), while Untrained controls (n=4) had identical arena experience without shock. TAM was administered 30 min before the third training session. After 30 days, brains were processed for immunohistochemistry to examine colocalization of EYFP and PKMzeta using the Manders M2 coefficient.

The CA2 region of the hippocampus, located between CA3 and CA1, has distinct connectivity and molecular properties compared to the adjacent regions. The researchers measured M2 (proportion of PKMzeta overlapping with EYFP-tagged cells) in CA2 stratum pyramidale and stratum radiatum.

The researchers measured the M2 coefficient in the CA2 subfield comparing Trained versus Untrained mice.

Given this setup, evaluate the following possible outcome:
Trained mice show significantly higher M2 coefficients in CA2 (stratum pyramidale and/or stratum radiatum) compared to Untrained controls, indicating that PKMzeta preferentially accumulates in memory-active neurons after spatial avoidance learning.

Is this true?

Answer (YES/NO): NO